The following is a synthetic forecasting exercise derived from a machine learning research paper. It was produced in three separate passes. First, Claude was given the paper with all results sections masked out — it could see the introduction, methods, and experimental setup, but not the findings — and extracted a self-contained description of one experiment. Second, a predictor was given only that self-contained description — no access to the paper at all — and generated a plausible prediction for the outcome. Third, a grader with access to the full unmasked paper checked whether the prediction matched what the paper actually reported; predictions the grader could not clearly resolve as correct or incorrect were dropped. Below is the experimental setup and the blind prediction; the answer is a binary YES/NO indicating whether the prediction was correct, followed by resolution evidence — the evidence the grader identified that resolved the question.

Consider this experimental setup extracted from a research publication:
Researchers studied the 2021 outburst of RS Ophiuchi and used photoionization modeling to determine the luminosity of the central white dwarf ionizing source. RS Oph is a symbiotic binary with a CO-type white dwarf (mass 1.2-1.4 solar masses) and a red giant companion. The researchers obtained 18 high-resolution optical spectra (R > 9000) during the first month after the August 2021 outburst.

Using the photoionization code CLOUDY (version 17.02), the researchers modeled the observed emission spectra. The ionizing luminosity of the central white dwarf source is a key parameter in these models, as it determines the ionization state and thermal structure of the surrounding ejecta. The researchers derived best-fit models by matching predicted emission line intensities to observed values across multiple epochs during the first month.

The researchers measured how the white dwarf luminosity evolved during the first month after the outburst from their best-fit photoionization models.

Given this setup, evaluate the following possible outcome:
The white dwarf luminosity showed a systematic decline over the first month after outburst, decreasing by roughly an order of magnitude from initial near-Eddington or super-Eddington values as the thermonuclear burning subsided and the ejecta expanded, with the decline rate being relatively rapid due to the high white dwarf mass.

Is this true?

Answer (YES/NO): NO